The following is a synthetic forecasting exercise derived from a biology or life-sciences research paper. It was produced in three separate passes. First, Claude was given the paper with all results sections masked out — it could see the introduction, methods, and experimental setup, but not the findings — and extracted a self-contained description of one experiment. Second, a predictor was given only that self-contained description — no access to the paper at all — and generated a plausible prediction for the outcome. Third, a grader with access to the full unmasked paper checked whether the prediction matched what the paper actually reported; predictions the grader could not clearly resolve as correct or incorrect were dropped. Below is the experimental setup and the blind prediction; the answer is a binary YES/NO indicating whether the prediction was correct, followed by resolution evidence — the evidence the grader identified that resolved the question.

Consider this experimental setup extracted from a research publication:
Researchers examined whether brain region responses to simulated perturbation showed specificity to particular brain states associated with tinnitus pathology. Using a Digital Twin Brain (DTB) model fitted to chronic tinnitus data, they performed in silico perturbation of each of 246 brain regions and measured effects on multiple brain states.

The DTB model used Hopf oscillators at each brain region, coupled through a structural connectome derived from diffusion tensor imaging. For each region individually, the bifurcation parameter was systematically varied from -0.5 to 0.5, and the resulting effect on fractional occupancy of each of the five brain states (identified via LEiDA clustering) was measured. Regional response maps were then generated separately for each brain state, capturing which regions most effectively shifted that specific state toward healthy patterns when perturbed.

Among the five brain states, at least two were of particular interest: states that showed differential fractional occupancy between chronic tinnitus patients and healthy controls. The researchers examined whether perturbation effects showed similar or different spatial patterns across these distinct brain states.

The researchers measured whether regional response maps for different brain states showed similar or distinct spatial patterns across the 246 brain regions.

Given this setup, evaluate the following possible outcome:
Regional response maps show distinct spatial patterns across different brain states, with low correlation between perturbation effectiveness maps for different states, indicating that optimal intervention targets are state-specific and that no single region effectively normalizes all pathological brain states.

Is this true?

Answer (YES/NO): YES